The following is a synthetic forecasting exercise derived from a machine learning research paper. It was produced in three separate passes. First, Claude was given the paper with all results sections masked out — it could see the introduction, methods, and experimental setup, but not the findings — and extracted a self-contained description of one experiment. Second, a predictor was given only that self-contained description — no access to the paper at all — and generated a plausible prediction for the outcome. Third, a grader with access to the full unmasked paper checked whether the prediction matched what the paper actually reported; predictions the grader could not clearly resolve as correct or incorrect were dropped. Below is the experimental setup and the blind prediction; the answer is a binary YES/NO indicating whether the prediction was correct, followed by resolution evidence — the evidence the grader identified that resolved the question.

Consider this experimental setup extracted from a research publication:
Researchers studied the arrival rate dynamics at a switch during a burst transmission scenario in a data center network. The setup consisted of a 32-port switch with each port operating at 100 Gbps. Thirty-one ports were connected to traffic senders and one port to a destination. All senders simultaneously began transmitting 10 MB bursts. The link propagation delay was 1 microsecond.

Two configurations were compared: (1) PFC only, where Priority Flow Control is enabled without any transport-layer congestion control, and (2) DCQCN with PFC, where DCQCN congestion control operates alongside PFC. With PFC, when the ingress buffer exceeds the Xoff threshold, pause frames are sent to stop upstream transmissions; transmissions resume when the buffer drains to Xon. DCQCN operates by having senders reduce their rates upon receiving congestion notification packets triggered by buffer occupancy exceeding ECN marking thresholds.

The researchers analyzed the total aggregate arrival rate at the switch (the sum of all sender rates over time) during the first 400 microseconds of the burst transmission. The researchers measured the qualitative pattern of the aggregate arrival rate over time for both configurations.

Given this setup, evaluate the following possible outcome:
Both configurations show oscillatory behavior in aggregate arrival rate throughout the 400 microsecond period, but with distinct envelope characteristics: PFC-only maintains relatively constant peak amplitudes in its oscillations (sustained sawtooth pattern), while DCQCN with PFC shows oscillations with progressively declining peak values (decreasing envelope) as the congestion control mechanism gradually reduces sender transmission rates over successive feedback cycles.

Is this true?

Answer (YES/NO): NO